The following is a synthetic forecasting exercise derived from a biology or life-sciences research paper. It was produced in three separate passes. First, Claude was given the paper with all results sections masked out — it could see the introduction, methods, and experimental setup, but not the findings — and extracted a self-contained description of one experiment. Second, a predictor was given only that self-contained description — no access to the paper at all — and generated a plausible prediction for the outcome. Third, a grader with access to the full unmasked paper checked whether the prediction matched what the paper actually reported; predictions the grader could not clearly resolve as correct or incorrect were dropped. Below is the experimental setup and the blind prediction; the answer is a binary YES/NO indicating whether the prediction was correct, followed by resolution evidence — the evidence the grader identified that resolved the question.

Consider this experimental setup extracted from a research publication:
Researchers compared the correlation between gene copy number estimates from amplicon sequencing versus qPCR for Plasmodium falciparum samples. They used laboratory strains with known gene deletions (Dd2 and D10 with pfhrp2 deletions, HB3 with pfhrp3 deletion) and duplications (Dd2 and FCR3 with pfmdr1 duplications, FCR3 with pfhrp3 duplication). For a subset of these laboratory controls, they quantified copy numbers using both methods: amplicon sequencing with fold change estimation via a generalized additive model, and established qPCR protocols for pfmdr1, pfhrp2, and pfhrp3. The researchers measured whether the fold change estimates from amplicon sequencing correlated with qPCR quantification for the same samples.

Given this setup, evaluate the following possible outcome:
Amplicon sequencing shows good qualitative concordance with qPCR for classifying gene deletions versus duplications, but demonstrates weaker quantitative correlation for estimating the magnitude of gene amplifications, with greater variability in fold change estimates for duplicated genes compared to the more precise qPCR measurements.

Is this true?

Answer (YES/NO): NO